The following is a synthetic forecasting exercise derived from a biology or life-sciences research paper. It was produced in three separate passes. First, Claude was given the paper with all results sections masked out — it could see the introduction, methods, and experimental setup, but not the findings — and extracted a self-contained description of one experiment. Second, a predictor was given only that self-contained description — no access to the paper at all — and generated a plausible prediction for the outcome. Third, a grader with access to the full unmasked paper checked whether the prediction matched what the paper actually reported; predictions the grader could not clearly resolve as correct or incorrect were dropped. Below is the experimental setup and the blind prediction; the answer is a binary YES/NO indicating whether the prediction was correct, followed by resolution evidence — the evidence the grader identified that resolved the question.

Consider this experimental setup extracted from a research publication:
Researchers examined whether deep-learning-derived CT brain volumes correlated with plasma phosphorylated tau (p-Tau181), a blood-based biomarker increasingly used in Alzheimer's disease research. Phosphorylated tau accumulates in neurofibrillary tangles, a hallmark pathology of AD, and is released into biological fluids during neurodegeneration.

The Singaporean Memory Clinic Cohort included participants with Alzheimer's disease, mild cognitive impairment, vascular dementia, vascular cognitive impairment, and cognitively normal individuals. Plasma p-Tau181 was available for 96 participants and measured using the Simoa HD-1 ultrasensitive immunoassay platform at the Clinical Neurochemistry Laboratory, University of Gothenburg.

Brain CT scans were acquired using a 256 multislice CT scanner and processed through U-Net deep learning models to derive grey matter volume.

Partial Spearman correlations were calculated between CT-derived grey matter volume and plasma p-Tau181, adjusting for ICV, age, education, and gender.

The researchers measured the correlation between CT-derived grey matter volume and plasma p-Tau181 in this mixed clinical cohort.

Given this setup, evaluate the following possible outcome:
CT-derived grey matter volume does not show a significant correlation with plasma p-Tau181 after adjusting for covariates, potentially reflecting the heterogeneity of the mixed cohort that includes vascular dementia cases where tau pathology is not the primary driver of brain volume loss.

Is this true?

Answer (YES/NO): NO